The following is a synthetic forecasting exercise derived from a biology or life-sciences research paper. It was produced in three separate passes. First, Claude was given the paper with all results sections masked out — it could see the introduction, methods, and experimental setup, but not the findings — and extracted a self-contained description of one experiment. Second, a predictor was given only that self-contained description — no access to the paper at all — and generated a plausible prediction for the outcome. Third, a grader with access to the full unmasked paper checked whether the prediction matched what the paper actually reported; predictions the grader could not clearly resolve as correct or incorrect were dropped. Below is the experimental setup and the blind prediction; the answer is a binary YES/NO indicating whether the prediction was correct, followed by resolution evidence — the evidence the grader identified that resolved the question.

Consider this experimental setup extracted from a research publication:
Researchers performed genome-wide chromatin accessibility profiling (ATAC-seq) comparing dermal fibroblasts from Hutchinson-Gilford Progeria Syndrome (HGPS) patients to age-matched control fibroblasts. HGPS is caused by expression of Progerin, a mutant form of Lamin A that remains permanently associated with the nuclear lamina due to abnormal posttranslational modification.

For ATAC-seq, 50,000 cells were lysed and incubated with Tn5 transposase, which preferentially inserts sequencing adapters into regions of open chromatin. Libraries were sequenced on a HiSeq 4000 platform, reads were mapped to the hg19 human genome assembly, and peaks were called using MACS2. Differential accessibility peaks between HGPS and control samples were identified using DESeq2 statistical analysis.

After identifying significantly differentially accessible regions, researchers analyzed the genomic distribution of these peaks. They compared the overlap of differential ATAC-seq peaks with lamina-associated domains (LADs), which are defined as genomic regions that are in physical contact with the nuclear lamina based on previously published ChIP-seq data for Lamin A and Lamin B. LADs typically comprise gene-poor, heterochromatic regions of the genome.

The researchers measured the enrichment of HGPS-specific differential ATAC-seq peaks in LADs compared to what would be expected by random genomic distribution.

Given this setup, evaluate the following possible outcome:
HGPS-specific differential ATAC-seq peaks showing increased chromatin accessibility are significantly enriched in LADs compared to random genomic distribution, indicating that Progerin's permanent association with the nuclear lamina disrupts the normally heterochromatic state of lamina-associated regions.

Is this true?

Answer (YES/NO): YES